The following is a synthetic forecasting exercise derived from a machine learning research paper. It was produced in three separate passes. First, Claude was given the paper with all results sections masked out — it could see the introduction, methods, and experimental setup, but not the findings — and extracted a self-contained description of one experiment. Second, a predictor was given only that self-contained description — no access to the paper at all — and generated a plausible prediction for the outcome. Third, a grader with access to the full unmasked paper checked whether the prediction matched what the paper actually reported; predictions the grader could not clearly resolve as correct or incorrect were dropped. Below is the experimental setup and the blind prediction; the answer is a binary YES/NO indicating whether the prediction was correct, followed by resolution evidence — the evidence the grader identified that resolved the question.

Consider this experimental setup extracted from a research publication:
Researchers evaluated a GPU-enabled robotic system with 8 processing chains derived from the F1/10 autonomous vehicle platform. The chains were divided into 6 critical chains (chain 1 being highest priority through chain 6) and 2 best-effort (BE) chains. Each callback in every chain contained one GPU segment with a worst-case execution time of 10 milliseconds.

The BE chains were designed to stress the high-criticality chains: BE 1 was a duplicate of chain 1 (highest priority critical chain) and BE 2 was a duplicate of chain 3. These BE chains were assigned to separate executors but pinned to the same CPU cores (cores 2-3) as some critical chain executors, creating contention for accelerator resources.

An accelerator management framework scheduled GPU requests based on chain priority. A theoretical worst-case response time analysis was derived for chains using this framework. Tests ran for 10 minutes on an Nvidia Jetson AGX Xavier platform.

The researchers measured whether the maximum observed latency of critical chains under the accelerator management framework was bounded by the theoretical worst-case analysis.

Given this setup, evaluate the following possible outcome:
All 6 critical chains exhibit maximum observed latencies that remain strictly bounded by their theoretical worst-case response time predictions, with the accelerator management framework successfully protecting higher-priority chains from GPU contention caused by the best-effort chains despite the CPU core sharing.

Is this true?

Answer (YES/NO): YES